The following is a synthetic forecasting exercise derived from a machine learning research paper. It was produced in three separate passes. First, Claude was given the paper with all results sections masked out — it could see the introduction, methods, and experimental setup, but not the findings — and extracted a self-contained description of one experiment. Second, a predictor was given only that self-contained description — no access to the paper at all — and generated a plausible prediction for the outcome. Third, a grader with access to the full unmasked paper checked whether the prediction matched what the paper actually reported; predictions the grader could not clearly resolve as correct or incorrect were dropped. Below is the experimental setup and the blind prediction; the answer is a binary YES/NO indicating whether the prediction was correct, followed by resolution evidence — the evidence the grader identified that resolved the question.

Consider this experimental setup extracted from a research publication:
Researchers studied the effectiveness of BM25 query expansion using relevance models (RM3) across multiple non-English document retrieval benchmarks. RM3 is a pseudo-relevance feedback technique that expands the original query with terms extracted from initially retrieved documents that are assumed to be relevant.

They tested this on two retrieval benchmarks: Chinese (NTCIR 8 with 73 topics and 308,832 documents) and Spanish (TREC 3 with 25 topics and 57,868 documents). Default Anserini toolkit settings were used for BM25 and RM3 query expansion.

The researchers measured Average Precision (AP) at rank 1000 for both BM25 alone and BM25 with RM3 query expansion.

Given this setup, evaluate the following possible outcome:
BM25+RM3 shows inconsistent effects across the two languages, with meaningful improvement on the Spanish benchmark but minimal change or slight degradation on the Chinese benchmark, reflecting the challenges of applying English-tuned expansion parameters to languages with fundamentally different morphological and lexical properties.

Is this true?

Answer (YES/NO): NO